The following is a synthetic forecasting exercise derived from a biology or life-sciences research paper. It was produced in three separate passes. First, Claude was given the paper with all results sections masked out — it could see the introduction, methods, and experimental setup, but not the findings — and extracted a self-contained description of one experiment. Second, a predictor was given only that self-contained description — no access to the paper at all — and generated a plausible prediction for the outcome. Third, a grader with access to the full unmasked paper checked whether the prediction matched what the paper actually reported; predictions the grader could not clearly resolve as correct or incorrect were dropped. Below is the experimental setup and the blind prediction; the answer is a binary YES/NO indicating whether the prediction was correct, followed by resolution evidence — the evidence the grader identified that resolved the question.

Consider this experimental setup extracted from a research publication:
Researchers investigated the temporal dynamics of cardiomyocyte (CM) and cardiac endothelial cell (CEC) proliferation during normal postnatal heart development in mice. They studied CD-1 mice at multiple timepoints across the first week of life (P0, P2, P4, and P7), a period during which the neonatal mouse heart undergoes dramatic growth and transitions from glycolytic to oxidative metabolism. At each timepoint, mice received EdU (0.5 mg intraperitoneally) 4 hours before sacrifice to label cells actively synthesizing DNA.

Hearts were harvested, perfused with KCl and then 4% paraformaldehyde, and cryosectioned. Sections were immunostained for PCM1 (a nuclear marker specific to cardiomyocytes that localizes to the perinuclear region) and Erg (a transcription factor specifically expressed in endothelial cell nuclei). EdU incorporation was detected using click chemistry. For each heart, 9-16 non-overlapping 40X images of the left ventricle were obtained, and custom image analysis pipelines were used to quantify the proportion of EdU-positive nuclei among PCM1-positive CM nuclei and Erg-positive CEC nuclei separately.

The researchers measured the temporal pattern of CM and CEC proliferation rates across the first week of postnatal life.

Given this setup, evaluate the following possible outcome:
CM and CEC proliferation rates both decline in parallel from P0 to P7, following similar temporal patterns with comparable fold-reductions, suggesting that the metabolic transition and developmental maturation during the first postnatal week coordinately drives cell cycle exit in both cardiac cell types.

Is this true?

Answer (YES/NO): NO